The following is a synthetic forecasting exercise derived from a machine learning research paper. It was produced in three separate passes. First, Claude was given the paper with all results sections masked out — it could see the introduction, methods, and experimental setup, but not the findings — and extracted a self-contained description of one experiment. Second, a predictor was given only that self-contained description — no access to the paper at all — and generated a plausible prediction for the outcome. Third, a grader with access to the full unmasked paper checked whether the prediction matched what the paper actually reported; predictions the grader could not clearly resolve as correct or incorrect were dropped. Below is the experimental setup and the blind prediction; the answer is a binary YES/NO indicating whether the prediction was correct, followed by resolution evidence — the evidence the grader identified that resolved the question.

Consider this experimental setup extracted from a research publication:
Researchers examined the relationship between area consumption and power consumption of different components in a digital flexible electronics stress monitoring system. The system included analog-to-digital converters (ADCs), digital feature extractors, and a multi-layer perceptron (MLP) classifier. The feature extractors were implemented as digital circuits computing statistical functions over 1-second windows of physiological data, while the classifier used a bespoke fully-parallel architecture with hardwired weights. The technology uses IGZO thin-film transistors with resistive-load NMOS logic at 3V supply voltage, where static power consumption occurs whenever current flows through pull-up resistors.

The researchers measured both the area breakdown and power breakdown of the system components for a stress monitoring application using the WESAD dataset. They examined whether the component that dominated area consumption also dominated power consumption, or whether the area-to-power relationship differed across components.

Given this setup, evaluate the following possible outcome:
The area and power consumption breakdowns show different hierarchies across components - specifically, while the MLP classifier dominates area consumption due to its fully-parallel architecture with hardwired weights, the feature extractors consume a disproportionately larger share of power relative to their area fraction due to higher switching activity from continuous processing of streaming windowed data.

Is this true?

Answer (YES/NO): NO